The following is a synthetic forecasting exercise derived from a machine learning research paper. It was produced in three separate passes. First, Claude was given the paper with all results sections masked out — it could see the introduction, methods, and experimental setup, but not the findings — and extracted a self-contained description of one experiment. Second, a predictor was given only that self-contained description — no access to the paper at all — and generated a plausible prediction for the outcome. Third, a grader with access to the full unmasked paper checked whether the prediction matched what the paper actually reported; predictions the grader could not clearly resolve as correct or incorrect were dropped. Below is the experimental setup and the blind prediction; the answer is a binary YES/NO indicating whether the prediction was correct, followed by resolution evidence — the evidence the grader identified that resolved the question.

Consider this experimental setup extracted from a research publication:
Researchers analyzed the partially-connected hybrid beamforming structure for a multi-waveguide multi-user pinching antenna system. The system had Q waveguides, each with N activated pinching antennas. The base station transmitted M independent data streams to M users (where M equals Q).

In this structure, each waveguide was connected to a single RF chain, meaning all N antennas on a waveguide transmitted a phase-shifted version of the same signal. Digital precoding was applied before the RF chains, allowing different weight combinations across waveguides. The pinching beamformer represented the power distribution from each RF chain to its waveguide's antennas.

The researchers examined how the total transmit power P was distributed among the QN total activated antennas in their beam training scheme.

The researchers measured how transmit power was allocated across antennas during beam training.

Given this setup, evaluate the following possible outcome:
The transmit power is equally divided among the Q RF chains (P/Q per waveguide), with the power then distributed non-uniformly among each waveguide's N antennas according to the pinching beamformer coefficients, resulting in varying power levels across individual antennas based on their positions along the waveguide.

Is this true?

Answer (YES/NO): NO